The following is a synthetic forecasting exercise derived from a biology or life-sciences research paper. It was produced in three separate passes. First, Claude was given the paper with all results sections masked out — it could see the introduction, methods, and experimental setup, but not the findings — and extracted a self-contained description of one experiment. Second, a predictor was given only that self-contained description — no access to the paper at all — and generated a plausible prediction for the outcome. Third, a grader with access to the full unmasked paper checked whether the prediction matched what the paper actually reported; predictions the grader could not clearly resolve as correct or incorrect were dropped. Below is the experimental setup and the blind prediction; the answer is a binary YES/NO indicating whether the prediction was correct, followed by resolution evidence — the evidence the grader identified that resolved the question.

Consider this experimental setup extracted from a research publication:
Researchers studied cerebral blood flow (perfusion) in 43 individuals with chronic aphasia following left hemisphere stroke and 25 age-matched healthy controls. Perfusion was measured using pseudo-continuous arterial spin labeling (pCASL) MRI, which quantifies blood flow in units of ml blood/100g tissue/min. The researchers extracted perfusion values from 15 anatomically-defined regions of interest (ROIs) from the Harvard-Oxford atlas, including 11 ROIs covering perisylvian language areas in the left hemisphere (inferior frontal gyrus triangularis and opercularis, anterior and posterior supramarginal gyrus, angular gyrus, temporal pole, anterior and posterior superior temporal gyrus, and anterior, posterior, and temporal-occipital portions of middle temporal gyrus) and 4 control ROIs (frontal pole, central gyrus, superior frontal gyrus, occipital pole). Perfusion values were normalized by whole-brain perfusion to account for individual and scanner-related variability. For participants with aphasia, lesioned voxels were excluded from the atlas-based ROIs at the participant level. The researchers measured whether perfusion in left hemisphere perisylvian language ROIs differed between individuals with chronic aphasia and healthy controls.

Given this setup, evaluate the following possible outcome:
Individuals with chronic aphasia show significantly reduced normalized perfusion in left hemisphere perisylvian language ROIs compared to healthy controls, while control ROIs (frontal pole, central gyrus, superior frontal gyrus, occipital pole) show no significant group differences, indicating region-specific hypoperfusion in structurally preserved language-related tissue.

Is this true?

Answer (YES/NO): NO